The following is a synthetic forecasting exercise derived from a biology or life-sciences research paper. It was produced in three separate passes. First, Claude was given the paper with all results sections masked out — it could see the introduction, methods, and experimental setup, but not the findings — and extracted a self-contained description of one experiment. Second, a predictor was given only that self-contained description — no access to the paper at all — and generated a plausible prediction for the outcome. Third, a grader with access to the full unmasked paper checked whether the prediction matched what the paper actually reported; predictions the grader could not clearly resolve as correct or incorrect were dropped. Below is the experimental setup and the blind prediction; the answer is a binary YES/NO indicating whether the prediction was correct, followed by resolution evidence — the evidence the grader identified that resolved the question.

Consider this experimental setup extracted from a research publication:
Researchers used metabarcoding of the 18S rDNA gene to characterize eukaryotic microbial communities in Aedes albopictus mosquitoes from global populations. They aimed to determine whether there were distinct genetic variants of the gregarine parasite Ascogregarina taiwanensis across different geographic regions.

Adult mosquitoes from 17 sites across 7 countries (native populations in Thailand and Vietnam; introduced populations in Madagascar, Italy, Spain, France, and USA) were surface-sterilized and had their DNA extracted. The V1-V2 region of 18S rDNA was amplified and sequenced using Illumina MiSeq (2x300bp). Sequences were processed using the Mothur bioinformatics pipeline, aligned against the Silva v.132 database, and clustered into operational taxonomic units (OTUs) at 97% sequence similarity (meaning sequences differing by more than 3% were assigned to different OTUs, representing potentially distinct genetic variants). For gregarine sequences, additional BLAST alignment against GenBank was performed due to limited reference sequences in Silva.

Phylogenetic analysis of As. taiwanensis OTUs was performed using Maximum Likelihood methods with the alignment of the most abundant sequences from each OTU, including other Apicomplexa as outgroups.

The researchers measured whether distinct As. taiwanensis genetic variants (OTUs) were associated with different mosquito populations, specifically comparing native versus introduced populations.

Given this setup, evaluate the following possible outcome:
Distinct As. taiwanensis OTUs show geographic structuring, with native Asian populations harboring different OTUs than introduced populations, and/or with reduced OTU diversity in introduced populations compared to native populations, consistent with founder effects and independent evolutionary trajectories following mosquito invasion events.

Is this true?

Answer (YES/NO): YES